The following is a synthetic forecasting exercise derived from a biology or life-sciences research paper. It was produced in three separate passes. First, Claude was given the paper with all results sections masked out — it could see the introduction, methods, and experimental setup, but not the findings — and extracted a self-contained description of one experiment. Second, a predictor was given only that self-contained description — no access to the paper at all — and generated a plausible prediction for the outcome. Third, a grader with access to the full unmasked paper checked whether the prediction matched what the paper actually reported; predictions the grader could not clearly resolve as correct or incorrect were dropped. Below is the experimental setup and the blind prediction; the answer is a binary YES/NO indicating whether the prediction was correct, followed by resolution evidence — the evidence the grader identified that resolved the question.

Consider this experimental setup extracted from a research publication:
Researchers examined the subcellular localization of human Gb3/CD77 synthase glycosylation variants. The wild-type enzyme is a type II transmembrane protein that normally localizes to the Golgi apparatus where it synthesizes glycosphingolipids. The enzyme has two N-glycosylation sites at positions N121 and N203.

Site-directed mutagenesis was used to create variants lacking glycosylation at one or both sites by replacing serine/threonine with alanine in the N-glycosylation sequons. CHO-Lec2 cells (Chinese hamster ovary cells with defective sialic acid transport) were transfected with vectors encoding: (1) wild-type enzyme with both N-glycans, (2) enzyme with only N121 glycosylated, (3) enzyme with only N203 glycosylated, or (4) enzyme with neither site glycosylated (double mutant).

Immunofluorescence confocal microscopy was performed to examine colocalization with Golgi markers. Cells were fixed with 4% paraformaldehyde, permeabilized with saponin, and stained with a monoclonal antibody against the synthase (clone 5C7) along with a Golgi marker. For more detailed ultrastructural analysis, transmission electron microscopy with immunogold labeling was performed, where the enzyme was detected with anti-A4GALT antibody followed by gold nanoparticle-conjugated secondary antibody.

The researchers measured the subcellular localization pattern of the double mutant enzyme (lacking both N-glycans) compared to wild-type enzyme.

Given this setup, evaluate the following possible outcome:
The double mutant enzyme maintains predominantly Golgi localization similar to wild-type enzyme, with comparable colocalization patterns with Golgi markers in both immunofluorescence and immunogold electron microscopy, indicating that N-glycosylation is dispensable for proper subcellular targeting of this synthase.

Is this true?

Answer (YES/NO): NO